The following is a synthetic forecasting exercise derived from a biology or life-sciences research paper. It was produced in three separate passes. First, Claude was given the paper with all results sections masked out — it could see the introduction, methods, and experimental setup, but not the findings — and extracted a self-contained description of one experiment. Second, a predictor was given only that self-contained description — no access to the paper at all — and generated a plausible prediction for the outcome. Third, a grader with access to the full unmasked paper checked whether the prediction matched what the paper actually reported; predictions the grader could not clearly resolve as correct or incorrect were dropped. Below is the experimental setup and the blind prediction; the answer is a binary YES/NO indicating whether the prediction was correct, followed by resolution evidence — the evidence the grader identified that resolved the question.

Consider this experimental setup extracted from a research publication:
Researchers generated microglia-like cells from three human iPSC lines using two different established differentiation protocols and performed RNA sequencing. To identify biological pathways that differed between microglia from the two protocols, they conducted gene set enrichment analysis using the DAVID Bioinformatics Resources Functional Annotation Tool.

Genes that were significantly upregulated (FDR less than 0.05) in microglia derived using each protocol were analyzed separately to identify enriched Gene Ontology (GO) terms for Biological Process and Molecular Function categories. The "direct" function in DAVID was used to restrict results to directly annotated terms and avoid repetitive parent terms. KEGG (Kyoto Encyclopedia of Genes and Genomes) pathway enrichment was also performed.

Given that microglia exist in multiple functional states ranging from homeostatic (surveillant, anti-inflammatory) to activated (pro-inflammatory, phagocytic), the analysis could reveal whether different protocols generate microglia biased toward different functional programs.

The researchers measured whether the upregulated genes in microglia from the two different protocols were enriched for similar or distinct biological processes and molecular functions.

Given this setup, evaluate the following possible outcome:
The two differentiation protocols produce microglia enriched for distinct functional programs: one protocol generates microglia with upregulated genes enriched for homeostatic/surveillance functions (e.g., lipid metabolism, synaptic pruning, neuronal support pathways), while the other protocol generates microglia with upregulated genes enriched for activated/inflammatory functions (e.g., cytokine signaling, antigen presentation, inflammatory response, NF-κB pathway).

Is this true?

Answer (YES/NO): YES